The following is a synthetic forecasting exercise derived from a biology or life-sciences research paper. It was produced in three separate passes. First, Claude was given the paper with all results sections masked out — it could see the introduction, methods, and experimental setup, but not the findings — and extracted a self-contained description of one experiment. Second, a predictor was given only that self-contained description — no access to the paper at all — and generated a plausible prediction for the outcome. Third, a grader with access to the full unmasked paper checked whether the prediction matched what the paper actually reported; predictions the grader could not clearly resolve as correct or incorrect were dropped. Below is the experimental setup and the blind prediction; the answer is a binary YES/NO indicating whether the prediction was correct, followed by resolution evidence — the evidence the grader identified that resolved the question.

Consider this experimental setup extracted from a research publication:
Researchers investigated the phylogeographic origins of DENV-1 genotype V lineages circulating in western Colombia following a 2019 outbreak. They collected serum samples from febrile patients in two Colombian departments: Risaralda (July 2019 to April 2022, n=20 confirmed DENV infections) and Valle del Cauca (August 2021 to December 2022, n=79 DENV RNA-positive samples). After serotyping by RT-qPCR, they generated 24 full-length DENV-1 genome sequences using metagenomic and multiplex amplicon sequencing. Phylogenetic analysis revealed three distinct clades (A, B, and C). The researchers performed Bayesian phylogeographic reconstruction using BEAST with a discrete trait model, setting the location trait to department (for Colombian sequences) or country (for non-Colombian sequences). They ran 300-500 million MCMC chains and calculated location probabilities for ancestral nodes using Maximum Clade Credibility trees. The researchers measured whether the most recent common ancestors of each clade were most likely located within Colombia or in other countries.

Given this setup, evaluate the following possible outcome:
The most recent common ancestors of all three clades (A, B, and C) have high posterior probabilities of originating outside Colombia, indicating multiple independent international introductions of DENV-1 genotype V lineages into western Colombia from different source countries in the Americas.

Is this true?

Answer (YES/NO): NO